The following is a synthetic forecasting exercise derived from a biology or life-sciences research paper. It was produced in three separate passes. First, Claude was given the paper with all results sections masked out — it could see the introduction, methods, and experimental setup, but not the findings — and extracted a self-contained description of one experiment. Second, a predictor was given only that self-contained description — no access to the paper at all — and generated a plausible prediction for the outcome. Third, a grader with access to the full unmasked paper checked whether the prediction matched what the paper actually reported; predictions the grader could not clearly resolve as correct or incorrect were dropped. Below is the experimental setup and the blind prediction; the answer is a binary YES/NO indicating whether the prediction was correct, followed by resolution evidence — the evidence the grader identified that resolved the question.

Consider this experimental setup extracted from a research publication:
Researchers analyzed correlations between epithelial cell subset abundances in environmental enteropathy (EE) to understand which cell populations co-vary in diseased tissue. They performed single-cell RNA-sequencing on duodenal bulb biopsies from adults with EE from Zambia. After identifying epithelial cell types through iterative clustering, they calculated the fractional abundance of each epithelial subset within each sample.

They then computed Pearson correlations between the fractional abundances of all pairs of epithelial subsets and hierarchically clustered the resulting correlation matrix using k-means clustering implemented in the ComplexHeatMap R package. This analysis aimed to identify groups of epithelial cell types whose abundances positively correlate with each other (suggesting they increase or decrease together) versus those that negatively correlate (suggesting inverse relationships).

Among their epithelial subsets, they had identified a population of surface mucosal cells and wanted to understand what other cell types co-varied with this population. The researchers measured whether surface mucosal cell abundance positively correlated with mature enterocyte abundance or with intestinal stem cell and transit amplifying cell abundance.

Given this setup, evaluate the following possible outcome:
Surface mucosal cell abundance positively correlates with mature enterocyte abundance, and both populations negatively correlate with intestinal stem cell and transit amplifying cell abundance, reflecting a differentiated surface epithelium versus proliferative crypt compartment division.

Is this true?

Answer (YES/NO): NO